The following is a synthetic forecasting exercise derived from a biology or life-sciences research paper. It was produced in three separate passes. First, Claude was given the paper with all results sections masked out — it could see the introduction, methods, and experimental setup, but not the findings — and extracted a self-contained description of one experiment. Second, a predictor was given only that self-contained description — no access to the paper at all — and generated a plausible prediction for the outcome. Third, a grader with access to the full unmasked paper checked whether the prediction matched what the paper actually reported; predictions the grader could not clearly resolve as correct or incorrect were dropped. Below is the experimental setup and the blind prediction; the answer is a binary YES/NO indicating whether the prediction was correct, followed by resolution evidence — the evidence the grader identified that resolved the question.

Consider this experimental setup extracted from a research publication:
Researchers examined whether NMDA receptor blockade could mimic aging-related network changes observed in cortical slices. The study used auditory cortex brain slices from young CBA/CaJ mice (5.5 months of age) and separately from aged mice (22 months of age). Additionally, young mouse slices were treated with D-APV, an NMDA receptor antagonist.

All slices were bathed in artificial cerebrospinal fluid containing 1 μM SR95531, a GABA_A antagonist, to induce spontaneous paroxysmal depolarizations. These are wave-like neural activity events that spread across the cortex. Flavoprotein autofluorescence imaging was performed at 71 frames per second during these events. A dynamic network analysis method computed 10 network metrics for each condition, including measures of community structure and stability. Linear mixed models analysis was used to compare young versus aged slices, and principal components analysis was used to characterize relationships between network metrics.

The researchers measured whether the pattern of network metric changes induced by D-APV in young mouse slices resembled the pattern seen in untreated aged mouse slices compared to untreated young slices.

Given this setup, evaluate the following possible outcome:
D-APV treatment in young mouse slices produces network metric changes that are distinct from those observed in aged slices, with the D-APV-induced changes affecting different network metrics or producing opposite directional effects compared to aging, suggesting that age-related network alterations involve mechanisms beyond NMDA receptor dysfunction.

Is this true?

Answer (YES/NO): NO